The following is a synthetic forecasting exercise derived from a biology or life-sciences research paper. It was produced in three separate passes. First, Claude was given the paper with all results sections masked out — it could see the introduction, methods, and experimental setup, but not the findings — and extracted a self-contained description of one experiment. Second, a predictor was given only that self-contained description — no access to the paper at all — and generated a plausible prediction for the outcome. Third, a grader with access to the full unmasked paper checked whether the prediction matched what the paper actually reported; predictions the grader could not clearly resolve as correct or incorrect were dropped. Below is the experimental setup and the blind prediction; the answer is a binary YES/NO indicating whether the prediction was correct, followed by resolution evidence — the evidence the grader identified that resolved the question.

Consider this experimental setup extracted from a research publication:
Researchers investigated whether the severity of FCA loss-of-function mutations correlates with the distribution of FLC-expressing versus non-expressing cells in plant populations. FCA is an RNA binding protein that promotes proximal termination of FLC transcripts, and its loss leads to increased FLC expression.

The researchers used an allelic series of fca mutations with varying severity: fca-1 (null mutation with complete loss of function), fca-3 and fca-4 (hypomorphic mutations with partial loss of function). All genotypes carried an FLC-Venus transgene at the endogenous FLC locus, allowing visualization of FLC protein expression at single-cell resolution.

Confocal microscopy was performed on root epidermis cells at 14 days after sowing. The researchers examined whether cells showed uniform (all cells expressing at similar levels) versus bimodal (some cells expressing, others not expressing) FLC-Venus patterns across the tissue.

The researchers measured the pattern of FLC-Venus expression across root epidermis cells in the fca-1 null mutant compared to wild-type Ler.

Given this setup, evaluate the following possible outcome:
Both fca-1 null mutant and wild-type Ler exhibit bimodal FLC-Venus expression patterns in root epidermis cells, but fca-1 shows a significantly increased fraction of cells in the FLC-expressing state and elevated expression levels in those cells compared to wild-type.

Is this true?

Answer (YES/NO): YES